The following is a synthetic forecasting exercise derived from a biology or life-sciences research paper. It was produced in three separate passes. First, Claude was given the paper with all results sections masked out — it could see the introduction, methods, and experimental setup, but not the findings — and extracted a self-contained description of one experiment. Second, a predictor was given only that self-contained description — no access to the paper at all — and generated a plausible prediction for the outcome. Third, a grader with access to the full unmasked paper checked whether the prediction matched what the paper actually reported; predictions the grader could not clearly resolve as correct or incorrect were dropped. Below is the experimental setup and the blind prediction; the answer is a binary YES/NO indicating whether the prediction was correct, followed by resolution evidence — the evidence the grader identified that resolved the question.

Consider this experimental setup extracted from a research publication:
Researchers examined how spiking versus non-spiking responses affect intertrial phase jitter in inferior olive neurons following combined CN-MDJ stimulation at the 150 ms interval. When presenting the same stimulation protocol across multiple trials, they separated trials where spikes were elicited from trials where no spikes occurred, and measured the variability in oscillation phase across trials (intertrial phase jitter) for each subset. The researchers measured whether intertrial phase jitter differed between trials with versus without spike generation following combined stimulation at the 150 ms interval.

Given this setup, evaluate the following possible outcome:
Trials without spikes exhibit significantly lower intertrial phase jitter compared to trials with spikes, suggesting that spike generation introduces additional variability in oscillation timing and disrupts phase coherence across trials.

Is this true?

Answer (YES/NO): NO